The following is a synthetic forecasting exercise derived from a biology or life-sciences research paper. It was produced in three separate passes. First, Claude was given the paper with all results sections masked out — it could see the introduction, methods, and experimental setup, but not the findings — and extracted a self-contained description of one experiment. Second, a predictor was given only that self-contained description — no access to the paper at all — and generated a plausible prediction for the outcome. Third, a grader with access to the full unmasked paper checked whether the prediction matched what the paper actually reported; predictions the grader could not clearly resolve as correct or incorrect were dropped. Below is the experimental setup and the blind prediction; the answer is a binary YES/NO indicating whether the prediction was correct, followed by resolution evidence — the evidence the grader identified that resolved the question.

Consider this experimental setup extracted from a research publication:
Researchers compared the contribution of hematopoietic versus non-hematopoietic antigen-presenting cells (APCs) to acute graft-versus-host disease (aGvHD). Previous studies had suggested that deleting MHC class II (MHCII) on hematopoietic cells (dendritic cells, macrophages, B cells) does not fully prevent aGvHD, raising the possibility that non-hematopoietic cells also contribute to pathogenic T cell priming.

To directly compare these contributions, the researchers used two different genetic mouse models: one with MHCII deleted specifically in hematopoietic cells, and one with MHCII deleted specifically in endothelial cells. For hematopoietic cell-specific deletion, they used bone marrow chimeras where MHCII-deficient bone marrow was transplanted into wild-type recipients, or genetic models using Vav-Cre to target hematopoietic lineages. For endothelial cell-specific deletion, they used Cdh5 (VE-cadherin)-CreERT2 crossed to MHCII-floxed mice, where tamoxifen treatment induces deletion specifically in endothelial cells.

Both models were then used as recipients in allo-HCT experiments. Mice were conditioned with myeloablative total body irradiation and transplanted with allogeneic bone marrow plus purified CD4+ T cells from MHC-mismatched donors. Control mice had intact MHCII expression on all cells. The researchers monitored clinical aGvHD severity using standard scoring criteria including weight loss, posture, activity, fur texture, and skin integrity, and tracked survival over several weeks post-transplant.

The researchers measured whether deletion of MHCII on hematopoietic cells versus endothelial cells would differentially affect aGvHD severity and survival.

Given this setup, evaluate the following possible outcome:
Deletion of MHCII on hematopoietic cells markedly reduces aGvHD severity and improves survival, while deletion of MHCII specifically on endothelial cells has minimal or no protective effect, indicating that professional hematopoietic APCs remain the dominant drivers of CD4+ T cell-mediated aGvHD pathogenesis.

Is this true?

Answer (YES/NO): NO